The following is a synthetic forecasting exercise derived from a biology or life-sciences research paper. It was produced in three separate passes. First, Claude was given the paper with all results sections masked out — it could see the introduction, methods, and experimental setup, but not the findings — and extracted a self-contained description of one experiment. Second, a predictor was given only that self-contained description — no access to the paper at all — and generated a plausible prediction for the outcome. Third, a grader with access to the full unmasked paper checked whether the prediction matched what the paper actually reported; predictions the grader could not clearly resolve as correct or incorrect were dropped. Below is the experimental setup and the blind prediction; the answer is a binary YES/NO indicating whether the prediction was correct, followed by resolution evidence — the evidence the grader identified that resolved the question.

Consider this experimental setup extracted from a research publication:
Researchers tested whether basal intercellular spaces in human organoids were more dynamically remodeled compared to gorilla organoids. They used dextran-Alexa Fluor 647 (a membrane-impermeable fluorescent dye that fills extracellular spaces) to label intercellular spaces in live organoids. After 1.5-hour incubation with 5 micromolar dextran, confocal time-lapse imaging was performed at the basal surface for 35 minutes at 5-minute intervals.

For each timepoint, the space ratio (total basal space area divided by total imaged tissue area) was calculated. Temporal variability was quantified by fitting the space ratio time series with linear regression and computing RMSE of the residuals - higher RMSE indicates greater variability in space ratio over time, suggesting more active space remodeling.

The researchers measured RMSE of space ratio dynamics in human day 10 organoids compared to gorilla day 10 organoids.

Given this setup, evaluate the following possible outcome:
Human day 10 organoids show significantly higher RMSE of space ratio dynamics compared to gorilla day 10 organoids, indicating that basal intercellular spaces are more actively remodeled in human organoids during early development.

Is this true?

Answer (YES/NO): YES